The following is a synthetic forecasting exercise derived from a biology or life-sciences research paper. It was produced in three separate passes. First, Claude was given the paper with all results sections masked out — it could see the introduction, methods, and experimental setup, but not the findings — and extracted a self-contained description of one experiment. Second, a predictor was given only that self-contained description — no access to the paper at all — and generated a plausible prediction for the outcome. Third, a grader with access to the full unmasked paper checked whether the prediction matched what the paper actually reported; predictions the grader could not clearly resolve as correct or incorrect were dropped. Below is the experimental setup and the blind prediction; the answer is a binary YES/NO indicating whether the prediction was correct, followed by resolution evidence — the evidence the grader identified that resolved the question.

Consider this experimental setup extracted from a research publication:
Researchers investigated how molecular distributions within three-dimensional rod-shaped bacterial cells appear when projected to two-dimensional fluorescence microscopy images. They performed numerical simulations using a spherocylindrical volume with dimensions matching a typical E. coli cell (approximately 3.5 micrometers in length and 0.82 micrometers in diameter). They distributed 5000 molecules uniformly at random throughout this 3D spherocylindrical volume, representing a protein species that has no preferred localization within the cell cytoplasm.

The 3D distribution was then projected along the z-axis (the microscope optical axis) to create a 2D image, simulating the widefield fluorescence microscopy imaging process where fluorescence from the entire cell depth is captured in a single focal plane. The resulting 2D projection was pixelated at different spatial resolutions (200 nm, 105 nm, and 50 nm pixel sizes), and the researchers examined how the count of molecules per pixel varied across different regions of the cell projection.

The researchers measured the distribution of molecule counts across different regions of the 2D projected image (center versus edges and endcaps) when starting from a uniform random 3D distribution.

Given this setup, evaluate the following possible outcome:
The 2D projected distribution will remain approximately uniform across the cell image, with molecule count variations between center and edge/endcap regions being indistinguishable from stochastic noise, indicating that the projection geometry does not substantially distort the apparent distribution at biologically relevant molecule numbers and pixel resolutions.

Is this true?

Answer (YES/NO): NO